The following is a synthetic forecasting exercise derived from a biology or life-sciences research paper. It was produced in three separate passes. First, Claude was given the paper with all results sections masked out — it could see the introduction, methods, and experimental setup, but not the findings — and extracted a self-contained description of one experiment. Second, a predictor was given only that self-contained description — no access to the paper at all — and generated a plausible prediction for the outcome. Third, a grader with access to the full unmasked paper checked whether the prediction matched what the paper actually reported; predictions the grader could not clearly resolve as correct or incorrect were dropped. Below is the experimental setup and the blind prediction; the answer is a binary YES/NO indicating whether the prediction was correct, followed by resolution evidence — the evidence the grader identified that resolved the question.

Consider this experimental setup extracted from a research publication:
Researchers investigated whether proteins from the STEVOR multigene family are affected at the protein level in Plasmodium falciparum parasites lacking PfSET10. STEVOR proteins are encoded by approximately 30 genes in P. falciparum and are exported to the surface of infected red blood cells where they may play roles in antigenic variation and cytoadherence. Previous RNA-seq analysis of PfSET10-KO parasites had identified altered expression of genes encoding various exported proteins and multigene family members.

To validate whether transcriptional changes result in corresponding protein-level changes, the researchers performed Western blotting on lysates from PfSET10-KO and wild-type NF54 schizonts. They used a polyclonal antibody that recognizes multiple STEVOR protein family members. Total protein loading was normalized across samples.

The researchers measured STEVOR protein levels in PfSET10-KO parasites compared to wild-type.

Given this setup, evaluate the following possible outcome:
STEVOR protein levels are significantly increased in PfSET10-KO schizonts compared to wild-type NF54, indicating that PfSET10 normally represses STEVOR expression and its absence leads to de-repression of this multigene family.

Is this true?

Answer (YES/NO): YES